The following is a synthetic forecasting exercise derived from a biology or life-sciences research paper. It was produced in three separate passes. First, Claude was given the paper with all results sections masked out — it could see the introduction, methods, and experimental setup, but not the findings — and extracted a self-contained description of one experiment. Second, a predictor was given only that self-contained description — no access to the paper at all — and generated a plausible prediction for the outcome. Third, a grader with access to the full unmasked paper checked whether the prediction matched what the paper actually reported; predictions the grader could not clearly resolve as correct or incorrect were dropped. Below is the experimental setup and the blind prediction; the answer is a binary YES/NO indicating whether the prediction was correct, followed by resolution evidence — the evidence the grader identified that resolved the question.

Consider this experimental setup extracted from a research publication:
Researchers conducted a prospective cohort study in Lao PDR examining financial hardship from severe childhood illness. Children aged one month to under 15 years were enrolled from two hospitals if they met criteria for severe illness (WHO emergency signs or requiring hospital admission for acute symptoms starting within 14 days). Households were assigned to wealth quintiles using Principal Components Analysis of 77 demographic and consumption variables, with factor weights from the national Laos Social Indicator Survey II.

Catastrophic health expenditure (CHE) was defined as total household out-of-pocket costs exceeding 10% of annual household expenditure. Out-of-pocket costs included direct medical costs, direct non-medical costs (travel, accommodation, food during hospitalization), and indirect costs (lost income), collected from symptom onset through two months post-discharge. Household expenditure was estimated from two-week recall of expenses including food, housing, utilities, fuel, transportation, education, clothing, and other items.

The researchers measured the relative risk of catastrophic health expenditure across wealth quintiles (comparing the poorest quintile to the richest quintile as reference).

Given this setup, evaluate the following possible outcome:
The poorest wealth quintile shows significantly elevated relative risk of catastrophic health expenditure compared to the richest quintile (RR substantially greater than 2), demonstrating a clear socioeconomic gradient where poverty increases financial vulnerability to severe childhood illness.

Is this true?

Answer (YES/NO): YES